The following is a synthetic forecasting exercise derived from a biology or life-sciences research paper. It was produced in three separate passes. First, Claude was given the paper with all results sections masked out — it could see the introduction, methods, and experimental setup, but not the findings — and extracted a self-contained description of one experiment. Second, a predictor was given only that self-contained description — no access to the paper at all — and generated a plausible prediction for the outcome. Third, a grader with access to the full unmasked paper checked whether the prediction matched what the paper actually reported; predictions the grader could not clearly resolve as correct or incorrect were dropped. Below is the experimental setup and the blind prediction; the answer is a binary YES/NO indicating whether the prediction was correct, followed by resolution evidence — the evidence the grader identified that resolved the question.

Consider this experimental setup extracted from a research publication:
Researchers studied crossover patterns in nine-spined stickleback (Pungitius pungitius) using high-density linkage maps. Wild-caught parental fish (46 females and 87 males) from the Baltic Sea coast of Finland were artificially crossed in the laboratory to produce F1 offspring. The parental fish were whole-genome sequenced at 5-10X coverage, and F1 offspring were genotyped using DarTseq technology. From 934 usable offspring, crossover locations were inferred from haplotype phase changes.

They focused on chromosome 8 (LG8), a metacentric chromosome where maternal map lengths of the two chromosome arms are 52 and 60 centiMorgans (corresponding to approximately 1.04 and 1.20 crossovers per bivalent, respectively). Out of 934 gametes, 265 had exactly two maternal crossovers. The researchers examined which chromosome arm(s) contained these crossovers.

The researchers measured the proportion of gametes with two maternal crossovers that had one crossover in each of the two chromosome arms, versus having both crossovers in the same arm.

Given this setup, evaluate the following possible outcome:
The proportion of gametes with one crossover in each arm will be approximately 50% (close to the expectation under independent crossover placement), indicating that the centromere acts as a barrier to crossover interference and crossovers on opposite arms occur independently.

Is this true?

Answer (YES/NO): NO